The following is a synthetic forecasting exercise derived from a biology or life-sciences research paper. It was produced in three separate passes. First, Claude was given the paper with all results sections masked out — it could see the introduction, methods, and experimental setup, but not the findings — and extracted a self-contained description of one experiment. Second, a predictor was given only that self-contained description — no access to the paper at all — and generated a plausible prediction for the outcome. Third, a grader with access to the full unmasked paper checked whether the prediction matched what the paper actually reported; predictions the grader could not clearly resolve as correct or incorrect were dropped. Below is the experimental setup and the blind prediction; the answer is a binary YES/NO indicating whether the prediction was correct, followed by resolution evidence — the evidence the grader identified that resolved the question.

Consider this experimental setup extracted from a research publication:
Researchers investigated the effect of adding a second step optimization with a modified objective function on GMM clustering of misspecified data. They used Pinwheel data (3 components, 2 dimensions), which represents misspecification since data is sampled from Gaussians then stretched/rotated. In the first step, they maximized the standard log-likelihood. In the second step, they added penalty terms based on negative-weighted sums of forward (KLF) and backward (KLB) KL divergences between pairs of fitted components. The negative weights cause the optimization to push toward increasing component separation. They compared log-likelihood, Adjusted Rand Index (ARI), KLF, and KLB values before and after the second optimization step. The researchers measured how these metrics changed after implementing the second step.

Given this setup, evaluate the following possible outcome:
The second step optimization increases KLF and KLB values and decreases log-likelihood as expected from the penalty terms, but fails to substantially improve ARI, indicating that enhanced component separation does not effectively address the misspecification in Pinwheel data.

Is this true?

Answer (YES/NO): NO